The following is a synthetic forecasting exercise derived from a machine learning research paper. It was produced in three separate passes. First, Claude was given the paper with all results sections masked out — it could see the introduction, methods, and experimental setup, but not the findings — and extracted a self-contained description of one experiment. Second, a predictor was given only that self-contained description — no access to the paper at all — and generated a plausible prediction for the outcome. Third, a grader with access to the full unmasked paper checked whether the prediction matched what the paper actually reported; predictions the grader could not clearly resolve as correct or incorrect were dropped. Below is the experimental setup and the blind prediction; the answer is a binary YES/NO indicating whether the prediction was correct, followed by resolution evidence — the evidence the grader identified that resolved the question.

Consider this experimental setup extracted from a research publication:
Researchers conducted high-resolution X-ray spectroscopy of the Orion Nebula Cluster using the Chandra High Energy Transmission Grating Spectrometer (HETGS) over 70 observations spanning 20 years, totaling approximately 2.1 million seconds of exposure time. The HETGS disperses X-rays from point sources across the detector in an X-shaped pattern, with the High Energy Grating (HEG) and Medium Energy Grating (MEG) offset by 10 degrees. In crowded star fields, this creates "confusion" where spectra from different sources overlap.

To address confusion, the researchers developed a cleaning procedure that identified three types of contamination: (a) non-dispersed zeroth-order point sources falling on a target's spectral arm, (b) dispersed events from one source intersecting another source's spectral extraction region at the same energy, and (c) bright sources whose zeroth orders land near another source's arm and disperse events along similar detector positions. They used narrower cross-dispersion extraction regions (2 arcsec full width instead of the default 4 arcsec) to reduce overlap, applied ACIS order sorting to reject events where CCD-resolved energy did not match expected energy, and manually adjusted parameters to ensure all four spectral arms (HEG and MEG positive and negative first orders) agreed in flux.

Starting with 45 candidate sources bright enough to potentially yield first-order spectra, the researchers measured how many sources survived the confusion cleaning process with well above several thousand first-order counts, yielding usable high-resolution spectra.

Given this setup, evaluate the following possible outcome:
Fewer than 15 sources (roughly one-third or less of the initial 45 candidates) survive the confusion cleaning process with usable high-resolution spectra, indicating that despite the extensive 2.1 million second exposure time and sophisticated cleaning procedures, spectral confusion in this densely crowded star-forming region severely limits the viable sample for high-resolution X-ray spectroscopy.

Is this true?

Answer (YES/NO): NO